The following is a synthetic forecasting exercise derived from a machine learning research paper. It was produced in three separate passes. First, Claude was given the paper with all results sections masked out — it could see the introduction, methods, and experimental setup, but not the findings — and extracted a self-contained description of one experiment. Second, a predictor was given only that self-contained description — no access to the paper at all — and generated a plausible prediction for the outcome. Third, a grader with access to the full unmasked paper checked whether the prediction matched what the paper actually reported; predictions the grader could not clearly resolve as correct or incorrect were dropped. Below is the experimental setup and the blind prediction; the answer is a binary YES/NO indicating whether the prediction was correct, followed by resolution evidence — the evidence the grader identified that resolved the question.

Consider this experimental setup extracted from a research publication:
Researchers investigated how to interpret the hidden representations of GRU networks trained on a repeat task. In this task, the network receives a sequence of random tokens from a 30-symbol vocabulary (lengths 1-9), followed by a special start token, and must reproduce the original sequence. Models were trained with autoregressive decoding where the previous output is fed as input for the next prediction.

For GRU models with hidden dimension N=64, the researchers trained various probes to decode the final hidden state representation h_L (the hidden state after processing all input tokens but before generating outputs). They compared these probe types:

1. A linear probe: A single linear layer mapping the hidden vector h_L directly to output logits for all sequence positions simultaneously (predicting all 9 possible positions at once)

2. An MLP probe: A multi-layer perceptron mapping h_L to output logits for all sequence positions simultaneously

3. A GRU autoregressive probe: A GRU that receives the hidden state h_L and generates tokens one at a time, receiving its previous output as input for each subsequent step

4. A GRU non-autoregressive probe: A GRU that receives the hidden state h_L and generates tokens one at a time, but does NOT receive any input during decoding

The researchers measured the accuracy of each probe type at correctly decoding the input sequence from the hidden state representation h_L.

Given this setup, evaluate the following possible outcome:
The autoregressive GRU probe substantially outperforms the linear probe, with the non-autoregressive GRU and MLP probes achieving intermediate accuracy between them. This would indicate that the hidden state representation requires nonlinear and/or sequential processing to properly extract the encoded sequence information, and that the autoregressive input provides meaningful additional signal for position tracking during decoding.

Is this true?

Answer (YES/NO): NO